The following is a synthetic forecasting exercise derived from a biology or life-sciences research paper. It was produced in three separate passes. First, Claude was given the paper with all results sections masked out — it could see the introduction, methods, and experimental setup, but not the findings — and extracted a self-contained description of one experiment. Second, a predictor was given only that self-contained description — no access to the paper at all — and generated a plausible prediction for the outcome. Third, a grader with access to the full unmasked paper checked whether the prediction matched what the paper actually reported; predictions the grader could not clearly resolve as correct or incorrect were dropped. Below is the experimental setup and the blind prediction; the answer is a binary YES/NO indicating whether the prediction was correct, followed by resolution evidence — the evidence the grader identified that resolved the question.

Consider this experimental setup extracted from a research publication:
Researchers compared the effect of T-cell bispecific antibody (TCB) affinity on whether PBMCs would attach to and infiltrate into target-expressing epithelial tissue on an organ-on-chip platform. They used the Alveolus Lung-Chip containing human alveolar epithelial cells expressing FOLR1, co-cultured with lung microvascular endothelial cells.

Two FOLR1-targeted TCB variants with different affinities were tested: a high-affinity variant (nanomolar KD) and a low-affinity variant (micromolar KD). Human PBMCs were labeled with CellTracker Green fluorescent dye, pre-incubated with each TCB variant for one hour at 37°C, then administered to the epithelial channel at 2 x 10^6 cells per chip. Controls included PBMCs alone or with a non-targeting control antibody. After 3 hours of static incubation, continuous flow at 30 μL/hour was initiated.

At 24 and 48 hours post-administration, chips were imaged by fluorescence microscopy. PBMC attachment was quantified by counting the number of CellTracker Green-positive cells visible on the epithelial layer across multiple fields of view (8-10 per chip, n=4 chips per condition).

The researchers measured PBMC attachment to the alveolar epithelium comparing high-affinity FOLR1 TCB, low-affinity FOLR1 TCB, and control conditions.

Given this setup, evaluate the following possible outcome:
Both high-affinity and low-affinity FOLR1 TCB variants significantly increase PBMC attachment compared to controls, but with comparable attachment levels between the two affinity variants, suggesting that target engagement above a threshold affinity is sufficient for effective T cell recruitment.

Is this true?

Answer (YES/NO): NO